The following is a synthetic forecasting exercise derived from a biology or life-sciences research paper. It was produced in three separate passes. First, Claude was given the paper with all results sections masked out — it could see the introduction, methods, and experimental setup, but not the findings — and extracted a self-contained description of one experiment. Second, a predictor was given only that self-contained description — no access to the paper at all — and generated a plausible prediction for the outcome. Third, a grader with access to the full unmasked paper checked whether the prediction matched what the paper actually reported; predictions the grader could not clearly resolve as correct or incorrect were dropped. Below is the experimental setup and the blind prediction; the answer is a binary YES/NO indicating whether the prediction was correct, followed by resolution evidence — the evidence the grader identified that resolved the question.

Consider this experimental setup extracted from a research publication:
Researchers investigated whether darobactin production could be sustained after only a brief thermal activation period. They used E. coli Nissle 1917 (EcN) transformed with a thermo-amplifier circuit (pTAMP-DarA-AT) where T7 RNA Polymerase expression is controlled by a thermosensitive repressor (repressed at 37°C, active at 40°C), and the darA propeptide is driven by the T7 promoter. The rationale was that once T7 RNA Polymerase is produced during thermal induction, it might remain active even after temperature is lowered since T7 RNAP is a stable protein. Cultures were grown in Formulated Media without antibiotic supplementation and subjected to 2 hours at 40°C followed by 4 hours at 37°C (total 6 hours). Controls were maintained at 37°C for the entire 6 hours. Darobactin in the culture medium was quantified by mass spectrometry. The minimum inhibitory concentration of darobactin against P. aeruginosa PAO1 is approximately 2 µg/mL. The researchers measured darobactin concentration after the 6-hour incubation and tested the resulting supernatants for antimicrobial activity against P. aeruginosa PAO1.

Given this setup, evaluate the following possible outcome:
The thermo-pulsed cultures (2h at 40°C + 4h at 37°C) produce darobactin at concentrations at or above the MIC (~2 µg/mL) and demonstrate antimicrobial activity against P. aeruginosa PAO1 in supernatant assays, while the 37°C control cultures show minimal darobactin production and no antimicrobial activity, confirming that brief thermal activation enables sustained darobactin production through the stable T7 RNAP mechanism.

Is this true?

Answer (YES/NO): YES